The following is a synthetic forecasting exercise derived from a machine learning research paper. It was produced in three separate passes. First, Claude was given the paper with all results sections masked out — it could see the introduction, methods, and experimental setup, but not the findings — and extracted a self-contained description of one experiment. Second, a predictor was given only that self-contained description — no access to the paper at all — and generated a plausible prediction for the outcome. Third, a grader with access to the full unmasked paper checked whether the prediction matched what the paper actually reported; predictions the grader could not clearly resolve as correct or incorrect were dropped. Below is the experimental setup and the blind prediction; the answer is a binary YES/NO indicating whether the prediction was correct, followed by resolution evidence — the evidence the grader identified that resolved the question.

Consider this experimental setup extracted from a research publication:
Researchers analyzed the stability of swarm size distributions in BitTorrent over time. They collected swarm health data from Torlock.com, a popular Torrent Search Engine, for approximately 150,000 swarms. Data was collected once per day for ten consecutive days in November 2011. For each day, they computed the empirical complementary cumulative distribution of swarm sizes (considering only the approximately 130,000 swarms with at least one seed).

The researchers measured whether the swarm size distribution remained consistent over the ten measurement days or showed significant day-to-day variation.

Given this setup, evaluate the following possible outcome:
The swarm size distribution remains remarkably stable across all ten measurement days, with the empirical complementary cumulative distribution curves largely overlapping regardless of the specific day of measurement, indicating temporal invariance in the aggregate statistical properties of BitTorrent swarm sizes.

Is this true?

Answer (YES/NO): YES